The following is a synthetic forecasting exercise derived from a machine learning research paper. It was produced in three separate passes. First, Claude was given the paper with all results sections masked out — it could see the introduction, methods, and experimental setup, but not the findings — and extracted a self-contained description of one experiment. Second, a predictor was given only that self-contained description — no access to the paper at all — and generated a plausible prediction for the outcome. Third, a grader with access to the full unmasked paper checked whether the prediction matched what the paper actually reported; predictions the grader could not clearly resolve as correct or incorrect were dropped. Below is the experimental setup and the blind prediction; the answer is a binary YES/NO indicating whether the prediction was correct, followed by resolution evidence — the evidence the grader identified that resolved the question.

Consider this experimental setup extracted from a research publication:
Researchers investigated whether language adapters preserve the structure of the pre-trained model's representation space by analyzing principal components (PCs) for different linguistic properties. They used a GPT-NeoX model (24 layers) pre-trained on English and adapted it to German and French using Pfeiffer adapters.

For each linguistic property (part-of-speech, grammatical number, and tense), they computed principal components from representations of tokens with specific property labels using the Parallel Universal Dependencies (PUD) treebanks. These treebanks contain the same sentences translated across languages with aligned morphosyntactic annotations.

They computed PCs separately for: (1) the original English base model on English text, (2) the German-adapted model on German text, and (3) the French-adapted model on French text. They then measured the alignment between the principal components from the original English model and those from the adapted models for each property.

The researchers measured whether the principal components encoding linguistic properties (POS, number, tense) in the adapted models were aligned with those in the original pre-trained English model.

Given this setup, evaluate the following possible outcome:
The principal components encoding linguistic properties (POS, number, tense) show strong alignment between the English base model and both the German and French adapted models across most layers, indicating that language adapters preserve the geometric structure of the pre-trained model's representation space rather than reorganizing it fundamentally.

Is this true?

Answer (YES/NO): YES